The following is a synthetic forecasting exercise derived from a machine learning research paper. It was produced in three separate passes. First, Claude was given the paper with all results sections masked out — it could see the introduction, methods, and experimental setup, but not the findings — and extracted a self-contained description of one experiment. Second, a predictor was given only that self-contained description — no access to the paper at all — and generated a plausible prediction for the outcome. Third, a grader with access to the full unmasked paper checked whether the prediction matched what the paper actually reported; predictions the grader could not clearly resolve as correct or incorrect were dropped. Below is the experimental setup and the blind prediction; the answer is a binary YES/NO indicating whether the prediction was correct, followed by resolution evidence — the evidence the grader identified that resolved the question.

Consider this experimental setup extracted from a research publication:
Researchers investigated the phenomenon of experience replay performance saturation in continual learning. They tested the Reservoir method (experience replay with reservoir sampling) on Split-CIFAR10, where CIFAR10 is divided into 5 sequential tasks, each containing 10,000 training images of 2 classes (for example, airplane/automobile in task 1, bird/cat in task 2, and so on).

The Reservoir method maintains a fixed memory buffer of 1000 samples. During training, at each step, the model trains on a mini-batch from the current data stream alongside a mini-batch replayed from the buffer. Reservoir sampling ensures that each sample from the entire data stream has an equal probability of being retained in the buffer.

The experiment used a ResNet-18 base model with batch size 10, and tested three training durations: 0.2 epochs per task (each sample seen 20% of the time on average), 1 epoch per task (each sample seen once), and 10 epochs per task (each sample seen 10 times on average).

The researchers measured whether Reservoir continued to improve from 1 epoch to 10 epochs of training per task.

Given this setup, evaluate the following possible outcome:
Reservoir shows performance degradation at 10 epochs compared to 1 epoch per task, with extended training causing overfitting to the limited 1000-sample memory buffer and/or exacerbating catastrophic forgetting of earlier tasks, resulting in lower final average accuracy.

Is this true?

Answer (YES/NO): YES